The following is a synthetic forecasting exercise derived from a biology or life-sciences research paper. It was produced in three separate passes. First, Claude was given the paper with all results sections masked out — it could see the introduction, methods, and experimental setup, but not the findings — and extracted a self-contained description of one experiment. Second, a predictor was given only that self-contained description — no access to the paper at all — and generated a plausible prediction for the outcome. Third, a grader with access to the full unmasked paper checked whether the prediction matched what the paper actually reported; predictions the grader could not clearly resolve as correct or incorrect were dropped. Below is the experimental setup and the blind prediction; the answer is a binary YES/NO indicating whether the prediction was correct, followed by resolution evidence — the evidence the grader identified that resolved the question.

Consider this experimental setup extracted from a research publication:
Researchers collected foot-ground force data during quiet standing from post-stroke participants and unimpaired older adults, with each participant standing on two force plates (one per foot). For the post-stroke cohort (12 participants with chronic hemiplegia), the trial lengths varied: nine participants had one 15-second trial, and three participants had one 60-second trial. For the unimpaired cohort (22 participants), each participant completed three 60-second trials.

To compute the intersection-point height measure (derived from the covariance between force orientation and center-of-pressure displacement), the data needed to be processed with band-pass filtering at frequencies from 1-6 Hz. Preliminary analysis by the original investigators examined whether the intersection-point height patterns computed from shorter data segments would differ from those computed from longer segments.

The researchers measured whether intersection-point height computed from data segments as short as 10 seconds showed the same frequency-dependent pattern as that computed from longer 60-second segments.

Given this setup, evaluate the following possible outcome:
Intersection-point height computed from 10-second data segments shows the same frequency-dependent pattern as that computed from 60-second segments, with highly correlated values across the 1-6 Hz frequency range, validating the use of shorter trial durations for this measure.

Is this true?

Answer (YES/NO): NO